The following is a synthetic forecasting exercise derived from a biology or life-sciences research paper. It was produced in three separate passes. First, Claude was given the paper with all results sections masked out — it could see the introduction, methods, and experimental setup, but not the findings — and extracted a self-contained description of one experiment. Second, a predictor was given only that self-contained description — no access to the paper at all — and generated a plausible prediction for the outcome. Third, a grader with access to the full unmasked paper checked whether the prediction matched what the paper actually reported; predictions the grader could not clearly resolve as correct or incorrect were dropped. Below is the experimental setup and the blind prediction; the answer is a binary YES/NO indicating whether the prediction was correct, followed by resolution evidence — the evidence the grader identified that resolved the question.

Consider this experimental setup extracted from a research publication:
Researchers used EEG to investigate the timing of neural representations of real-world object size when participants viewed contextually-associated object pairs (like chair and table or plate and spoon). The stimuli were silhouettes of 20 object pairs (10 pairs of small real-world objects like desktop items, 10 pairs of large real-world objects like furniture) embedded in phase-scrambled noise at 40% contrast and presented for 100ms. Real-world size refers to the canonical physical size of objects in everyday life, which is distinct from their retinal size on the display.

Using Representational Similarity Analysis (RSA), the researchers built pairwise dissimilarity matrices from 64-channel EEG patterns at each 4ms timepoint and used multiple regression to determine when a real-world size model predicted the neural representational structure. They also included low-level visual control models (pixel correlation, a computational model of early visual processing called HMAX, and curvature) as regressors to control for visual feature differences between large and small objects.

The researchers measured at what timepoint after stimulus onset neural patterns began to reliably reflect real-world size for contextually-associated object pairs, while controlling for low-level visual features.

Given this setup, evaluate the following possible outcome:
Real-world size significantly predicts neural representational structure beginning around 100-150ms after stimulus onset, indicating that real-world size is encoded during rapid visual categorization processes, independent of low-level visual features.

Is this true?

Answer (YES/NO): NO